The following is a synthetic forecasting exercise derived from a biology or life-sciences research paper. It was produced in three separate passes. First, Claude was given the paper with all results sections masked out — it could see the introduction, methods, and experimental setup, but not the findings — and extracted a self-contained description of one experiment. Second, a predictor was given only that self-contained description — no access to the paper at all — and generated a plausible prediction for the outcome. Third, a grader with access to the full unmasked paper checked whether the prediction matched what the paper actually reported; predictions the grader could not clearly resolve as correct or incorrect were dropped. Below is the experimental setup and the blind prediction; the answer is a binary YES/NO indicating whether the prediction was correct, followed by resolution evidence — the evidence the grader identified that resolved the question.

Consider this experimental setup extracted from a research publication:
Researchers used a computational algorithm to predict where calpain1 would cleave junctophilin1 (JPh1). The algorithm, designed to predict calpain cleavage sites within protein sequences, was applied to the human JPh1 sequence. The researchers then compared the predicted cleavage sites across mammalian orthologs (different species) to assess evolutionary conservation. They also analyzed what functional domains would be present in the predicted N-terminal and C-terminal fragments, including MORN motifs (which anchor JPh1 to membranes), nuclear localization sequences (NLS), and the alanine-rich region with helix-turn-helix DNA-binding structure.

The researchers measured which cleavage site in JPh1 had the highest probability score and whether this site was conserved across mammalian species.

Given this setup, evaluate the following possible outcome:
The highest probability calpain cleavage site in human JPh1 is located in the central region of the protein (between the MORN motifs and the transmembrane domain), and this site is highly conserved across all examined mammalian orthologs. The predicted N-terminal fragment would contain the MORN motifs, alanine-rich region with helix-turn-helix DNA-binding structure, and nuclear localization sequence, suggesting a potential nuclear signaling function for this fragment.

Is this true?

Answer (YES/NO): NO